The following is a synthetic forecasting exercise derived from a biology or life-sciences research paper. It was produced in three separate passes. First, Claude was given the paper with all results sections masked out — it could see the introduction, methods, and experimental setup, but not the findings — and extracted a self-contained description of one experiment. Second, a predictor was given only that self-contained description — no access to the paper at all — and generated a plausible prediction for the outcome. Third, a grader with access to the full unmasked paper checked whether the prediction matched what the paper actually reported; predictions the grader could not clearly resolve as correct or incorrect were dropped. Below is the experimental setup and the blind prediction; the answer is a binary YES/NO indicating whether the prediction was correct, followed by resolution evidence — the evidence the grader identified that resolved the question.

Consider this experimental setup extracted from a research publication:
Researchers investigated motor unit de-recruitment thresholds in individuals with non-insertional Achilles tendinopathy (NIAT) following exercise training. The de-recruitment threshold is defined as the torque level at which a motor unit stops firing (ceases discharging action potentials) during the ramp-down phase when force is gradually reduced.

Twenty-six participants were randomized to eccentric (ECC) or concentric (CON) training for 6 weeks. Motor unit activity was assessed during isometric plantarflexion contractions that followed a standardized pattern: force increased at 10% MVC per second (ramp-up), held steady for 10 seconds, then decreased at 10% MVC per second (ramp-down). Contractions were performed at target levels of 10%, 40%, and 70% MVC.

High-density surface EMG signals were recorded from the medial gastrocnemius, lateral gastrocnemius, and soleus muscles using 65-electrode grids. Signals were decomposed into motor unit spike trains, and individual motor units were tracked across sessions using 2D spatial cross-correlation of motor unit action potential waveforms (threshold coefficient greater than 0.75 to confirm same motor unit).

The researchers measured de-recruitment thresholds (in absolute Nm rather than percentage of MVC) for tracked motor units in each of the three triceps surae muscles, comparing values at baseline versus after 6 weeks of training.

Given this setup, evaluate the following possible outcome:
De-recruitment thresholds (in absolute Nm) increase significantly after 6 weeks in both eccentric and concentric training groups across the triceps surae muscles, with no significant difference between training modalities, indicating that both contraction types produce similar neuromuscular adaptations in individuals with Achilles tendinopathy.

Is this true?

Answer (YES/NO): NO